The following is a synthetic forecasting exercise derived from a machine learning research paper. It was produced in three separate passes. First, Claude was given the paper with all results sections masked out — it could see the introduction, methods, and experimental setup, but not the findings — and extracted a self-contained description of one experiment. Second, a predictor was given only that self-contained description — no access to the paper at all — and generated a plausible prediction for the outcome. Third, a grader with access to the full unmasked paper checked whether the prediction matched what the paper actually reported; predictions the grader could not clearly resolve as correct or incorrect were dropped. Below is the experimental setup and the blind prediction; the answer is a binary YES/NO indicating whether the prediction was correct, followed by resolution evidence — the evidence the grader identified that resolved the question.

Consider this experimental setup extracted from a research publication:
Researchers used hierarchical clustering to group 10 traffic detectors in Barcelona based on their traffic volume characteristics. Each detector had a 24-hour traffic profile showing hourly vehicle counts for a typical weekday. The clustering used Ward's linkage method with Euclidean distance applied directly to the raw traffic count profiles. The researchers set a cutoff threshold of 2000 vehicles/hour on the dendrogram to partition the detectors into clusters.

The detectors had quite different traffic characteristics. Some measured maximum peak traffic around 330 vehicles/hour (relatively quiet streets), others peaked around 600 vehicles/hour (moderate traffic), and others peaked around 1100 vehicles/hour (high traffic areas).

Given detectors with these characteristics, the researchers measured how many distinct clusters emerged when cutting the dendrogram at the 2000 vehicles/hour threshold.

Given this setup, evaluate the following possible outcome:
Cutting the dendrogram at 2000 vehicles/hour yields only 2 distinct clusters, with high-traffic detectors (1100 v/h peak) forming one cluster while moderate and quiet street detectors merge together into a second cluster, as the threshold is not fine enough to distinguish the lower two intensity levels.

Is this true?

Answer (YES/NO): NO